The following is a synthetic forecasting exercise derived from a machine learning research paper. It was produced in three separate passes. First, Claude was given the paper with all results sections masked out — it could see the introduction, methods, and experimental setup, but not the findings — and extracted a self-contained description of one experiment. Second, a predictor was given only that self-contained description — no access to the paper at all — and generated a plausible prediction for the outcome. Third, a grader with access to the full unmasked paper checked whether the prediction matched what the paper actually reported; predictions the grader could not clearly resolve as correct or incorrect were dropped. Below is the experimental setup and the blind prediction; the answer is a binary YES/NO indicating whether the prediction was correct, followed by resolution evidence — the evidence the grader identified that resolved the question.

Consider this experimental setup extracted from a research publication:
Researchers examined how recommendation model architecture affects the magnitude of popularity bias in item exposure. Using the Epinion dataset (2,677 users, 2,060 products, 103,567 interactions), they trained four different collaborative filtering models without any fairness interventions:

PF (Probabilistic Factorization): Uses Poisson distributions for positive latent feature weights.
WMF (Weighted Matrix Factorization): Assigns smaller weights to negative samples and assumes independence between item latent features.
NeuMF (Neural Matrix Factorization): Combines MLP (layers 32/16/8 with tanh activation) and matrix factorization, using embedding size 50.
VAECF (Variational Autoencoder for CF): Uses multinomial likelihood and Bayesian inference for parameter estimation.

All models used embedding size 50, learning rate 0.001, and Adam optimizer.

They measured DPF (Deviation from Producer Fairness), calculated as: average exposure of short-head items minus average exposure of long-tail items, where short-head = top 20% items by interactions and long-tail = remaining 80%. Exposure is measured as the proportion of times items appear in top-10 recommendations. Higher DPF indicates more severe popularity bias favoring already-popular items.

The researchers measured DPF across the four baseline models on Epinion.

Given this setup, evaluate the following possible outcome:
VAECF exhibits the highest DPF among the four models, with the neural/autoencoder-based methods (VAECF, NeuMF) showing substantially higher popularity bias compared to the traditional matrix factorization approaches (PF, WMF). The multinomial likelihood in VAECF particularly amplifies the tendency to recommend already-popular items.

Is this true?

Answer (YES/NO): NO